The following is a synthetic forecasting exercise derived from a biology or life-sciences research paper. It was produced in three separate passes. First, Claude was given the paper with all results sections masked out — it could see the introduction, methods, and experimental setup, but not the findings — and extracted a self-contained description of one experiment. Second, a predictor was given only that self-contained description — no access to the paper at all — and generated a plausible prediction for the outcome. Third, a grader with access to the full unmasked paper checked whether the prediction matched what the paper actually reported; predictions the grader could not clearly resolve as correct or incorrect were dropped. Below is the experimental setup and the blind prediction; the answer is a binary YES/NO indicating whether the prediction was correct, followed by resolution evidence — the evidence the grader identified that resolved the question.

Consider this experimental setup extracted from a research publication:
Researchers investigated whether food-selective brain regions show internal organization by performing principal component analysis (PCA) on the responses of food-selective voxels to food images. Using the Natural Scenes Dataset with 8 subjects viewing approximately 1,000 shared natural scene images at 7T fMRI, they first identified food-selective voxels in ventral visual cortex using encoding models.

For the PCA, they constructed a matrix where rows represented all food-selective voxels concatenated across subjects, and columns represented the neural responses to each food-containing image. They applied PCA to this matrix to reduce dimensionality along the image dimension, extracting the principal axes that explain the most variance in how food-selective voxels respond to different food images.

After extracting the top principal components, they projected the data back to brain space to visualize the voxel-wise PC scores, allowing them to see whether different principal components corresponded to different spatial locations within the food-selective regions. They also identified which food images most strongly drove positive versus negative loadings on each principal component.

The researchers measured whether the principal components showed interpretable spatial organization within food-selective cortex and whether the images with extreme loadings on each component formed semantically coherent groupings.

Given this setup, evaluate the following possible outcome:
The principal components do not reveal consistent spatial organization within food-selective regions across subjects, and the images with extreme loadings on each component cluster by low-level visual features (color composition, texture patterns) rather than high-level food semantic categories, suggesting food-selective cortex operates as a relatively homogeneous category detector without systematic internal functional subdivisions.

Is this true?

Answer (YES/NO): NO